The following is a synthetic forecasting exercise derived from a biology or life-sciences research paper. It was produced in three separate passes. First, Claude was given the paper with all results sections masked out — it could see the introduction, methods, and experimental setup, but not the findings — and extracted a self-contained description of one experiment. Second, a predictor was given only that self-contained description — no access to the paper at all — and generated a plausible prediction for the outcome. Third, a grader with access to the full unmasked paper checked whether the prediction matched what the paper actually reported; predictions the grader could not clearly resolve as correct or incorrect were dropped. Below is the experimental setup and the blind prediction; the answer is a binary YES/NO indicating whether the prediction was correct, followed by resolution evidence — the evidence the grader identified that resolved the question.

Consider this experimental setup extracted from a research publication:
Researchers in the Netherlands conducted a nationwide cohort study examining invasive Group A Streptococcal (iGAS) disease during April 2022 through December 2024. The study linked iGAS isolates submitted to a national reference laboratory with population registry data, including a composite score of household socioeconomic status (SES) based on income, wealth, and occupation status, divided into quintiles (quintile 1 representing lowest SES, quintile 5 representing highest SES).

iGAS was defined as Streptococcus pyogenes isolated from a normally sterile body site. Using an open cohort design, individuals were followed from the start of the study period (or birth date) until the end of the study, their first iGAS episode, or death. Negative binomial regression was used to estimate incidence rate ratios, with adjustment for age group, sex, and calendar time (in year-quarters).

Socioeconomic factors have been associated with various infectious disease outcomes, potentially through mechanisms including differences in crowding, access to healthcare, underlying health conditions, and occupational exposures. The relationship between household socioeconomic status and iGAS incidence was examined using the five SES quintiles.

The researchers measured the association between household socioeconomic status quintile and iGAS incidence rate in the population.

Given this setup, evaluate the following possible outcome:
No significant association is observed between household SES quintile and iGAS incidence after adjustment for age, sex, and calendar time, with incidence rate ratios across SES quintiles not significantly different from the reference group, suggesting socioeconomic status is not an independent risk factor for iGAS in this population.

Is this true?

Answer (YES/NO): NO